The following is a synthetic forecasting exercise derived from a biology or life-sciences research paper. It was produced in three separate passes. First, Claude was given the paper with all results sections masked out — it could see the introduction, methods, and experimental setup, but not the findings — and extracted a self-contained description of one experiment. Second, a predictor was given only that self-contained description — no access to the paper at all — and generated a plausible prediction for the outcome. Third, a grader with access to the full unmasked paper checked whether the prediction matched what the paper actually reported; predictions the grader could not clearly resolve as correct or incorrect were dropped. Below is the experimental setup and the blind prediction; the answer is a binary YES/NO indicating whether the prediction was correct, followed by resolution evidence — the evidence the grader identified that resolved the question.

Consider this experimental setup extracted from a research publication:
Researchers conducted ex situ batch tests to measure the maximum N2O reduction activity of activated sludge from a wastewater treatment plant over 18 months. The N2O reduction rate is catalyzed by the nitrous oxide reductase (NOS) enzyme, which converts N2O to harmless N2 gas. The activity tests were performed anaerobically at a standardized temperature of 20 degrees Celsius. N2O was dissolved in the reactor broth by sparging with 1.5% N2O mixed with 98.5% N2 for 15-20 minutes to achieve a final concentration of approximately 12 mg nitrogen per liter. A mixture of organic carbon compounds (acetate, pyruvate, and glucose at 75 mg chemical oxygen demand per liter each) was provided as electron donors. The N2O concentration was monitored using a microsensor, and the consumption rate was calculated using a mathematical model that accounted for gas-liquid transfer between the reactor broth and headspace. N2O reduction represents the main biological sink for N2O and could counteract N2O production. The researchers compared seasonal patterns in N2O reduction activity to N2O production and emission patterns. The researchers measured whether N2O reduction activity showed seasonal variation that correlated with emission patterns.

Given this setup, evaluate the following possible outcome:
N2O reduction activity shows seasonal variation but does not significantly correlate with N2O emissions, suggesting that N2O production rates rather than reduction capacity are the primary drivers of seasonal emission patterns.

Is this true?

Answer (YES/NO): NO